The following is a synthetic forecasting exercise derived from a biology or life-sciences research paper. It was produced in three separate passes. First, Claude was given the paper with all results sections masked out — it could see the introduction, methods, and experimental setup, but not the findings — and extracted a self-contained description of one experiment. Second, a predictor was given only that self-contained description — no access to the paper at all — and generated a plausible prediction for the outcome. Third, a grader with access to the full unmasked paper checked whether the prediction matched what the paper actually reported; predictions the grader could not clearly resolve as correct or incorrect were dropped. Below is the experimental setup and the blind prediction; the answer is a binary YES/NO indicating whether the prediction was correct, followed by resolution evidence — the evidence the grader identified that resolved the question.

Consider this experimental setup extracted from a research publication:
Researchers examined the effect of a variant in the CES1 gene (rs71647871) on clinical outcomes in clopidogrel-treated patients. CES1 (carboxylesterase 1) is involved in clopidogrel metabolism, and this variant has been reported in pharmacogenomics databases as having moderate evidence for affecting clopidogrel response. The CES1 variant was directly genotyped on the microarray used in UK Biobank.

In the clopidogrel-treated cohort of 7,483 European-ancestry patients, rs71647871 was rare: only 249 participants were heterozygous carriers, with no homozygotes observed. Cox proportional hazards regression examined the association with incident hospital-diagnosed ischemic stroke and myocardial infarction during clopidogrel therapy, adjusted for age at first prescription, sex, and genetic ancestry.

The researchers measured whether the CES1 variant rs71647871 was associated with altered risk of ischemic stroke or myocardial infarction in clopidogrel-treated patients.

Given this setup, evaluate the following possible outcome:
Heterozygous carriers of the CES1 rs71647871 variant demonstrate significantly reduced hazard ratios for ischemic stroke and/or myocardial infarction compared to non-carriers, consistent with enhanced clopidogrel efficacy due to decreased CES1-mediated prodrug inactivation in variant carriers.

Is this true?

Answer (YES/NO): NO